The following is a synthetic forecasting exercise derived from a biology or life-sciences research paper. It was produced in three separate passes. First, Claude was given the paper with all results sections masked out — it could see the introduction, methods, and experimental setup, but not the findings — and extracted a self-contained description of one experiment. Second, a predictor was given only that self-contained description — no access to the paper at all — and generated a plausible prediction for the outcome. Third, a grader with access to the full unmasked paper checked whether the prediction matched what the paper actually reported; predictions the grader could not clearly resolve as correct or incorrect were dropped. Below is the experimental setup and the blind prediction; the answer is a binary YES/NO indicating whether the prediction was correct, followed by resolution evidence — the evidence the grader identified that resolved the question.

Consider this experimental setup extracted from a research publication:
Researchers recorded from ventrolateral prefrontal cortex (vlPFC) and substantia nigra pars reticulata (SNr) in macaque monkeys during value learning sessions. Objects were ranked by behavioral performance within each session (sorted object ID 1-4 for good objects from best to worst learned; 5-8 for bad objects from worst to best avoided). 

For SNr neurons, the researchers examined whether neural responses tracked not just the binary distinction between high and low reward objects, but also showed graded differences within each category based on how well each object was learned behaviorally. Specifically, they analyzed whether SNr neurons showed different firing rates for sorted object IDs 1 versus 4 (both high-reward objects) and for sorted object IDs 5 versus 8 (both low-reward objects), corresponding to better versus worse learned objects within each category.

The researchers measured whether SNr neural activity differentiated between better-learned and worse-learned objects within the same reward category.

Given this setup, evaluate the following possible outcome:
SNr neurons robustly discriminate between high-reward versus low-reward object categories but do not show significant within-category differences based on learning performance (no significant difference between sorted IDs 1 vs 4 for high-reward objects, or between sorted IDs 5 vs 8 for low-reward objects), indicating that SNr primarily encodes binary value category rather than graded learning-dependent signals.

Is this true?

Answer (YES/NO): NO